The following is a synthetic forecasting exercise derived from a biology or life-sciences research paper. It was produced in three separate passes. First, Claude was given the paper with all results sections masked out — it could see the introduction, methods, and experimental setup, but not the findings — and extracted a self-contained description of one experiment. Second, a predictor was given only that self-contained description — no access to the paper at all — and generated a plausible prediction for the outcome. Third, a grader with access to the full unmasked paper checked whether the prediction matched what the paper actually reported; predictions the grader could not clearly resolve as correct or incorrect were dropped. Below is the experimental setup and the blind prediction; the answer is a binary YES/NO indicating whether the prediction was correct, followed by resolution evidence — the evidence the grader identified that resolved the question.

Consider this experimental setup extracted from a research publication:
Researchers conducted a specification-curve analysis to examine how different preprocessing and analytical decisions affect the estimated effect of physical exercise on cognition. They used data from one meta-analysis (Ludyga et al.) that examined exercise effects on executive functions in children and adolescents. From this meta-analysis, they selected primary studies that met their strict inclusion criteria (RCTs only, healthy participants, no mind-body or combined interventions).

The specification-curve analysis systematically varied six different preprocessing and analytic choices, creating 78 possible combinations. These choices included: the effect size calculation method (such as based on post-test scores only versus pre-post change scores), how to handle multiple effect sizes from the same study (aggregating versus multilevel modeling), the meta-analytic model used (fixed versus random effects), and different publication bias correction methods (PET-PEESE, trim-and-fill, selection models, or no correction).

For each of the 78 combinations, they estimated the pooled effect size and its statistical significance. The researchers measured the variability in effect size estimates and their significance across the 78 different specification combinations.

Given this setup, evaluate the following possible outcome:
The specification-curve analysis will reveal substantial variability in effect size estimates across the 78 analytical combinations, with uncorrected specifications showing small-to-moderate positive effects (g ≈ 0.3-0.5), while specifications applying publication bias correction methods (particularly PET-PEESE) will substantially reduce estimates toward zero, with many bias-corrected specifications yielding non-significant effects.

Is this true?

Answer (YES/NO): NO